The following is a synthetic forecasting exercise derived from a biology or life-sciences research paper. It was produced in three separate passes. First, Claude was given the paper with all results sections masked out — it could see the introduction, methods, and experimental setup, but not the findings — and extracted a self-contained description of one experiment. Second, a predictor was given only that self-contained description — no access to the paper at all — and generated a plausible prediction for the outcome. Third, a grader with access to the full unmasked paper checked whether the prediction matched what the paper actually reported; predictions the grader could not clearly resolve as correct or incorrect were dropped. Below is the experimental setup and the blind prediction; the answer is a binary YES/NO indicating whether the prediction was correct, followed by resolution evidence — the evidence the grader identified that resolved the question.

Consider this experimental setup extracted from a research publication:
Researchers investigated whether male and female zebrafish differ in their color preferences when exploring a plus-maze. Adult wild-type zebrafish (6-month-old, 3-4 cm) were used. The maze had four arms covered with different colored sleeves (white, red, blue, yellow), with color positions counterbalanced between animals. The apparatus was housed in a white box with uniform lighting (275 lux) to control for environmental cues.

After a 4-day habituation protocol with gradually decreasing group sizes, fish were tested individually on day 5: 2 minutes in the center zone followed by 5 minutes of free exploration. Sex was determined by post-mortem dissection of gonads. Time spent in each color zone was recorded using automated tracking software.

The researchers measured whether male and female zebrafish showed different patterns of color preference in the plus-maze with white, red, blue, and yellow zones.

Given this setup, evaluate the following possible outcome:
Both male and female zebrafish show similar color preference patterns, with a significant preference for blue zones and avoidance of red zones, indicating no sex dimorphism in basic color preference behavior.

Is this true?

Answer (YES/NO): NO